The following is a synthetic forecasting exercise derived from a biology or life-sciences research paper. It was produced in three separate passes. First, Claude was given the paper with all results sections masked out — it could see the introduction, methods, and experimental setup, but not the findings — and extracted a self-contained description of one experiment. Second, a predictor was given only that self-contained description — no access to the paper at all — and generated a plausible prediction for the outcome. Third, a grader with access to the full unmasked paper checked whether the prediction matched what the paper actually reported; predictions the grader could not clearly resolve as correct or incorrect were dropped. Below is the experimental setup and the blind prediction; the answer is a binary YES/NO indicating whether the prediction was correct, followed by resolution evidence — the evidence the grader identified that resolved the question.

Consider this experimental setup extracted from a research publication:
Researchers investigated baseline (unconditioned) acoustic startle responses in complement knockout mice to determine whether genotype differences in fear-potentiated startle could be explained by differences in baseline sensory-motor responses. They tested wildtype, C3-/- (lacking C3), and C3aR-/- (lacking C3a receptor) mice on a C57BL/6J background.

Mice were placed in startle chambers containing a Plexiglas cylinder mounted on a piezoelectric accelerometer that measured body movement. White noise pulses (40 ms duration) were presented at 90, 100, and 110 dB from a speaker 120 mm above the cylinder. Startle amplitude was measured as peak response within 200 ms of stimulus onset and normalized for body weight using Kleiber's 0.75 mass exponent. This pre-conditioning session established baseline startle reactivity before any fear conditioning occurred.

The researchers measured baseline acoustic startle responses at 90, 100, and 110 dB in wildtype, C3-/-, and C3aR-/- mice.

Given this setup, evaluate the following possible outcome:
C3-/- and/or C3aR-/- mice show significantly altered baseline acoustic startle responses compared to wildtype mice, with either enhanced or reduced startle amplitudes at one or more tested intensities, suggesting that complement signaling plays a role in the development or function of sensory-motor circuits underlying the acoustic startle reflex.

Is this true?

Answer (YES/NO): YES